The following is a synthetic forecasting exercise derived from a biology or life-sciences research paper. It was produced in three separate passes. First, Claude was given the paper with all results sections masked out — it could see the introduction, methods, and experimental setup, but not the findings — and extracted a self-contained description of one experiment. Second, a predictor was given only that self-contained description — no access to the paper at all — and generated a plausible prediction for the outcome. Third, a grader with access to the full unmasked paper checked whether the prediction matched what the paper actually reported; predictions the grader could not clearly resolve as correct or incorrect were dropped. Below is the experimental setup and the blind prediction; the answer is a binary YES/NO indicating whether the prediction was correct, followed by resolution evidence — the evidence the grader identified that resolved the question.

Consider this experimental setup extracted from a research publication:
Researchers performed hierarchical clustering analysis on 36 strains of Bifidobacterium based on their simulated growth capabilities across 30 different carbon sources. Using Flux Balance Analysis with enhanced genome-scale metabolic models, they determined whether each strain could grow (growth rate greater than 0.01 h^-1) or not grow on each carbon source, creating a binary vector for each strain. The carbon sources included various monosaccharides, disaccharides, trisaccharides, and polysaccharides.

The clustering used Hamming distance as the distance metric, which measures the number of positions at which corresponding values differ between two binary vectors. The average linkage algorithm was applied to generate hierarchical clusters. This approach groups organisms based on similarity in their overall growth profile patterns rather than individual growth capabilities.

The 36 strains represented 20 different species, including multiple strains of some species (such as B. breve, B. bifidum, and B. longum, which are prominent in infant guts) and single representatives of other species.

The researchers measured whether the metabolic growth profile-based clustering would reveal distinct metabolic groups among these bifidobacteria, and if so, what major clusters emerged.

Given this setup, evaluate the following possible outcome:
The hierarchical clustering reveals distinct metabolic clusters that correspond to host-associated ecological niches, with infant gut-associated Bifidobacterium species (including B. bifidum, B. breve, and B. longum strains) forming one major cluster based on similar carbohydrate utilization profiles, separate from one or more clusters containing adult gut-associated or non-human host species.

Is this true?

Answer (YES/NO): NO